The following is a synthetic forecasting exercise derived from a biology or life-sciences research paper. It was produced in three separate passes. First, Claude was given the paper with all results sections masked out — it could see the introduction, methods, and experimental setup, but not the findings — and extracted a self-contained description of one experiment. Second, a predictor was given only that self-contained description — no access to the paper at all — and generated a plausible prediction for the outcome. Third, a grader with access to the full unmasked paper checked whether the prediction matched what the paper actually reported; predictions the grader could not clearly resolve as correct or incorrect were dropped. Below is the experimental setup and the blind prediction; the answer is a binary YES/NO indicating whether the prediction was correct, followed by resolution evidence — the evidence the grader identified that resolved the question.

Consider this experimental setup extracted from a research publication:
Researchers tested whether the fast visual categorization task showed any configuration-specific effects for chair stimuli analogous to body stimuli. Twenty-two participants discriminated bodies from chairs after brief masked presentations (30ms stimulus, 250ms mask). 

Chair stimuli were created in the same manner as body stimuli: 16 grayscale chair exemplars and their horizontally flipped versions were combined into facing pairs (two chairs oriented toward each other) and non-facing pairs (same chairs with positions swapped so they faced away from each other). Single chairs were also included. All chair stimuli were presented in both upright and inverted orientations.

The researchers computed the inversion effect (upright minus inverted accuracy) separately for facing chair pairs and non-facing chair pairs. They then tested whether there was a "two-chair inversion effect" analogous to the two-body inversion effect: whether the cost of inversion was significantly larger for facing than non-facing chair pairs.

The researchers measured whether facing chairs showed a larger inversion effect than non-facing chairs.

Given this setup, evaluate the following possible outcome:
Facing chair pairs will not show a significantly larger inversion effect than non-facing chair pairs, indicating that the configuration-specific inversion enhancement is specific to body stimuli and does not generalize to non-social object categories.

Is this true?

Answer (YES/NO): YES